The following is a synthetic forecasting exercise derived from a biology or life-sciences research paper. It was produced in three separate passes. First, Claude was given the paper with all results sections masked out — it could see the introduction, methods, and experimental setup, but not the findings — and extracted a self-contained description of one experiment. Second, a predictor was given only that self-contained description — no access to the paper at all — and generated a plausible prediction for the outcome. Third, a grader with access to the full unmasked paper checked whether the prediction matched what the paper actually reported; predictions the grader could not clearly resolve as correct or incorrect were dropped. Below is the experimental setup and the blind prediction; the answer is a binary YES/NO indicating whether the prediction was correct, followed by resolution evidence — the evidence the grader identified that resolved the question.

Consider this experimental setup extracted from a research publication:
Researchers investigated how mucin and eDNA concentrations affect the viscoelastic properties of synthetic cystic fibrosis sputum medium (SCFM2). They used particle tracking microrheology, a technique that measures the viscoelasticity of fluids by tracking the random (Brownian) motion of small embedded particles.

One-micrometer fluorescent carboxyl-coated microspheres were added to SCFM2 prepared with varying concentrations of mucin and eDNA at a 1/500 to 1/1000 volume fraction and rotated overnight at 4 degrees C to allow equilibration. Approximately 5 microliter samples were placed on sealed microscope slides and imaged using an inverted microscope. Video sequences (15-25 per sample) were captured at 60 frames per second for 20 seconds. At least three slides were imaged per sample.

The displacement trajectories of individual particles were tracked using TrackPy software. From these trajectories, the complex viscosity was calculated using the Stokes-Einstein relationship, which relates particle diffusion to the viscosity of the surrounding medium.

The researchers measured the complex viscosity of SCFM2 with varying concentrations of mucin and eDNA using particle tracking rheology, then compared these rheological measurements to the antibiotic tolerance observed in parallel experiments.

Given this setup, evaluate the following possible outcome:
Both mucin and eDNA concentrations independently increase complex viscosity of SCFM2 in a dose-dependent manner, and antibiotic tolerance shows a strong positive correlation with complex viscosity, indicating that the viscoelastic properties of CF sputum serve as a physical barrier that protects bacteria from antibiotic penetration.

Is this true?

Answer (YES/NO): NO